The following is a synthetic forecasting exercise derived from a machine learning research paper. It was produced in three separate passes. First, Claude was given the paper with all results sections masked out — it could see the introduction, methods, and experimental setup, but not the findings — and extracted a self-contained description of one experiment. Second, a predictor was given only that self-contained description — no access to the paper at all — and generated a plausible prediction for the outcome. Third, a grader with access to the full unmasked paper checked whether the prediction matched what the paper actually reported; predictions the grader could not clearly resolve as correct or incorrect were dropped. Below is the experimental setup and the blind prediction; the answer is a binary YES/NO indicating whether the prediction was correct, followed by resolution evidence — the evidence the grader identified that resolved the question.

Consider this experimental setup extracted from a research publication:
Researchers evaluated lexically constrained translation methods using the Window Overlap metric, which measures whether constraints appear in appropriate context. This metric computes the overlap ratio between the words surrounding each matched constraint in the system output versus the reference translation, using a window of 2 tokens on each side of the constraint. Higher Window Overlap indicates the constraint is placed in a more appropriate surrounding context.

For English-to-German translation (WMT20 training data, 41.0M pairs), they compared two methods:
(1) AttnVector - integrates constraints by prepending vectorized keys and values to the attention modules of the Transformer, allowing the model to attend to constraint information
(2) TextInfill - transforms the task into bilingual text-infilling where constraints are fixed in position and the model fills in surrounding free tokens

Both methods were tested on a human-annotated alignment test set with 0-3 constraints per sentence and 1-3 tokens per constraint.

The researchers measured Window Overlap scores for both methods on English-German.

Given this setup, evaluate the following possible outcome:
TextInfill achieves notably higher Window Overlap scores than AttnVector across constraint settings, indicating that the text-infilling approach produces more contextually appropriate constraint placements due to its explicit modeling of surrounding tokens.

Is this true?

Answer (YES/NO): NO